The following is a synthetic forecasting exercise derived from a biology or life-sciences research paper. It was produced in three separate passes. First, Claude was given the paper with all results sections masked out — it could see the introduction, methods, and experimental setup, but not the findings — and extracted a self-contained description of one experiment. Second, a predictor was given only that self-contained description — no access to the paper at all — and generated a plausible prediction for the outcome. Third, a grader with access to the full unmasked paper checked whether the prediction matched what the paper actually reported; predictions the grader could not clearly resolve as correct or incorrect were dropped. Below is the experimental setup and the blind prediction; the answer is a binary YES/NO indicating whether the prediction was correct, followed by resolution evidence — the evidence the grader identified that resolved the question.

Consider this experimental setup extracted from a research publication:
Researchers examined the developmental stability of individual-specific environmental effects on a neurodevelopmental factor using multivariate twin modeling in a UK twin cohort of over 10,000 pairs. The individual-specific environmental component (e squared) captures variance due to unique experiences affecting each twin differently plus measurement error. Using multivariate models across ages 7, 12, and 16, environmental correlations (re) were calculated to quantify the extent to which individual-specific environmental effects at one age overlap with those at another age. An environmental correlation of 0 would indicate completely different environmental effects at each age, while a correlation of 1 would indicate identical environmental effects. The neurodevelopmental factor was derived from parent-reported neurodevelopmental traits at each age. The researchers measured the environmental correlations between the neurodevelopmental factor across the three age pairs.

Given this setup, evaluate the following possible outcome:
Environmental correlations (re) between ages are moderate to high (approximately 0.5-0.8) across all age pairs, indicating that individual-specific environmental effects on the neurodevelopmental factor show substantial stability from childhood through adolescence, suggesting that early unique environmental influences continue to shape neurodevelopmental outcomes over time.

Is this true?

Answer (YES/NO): NO